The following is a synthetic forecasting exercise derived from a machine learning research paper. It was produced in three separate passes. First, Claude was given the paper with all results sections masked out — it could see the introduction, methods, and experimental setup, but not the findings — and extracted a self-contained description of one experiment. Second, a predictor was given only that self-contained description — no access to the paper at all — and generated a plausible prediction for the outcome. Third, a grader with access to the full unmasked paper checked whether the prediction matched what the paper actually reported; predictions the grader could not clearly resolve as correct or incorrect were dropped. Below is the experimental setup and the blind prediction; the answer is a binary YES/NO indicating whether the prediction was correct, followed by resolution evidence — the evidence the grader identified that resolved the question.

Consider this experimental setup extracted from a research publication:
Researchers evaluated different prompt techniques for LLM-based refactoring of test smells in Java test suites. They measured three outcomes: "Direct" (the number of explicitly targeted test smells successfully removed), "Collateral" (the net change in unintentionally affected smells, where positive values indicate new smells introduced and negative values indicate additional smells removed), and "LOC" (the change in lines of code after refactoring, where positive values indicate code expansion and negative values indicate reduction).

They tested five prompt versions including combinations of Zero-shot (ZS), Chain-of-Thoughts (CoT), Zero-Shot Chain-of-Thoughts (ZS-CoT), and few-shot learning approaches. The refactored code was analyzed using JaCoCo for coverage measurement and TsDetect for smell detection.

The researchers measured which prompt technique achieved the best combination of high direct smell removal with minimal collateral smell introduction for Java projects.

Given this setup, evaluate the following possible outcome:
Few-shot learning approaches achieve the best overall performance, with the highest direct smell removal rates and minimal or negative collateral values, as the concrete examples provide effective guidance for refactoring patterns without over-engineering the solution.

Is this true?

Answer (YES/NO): NO